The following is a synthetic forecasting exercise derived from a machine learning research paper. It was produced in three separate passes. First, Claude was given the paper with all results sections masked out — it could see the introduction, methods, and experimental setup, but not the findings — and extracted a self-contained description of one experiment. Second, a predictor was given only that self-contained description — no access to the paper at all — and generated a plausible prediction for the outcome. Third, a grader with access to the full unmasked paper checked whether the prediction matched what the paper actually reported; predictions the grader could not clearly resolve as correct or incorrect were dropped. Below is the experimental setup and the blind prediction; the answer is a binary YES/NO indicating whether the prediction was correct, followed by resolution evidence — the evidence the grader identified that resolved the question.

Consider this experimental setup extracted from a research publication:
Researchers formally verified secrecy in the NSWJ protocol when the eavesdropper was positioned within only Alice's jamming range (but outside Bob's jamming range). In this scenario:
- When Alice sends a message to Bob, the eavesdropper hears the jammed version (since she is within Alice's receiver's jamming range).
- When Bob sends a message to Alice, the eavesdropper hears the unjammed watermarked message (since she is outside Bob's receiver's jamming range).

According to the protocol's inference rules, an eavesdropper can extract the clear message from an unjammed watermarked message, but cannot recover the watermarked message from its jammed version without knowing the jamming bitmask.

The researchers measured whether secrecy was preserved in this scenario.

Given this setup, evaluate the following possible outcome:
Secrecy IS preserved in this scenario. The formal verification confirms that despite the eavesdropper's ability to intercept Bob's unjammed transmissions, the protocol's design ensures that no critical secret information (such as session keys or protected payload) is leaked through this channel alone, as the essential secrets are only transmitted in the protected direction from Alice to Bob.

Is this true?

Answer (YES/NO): NO